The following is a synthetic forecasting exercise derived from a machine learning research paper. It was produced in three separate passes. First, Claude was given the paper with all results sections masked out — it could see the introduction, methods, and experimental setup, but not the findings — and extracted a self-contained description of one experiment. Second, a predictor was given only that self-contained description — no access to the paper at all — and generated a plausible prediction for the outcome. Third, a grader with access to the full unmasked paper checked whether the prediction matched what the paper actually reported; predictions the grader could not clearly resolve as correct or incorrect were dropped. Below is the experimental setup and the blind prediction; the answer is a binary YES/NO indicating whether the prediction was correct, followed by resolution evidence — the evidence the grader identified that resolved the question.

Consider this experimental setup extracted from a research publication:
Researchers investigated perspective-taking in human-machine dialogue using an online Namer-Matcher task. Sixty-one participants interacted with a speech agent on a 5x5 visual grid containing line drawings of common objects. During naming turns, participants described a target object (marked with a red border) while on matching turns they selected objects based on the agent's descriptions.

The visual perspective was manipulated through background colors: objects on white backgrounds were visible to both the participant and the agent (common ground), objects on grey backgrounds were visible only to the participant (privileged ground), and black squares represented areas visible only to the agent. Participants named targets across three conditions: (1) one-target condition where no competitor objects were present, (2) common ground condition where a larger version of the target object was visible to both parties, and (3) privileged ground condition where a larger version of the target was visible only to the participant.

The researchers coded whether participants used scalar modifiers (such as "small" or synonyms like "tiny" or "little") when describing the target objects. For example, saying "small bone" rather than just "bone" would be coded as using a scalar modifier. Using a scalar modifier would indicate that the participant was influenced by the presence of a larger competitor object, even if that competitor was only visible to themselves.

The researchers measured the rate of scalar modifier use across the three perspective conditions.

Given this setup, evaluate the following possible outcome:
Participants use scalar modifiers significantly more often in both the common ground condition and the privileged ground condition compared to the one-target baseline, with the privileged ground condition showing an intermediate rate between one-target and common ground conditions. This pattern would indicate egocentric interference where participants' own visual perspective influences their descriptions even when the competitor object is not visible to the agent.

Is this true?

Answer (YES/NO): NO